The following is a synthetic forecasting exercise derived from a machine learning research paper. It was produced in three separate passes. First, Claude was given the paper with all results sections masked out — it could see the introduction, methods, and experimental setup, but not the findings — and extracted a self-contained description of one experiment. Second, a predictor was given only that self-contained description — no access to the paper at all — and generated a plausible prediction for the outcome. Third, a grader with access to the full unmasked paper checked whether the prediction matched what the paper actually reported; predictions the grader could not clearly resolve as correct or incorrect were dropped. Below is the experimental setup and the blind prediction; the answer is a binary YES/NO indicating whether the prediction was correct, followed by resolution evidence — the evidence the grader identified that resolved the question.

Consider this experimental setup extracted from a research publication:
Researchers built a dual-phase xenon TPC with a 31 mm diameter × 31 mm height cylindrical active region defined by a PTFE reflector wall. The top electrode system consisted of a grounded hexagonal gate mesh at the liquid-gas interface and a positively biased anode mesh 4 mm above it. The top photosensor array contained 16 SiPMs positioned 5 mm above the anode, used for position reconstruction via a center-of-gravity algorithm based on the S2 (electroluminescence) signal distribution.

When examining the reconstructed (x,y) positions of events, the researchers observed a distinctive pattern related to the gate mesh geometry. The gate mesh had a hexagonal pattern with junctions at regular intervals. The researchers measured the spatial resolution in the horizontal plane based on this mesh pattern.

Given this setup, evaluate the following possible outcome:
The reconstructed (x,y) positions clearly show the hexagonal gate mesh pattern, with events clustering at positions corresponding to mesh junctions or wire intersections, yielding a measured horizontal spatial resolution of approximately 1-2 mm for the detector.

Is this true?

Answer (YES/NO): YES